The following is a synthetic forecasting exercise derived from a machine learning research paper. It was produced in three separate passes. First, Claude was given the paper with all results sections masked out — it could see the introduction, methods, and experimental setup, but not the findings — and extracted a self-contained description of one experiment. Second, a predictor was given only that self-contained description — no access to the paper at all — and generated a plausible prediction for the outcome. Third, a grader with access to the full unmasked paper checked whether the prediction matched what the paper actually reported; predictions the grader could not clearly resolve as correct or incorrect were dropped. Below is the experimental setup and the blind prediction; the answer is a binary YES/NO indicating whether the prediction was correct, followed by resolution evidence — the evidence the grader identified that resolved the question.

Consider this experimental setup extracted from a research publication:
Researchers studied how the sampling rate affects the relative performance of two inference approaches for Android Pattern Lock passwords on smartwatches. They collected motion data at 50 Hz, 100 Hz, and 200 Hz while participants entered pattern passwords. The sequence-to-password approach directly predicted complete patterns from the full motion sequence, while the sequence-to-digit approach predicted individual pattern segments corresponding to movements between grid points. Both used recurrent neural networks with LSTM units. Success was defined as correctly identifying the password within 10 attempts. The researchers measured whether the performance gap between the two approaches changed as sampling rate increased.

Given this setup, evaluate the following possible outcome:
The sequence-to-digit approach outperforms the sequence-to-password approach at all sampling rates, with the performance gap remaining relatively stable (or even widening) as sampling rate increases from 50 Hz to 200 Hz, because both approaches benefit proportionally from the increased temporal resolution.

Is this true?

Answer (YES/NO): NO